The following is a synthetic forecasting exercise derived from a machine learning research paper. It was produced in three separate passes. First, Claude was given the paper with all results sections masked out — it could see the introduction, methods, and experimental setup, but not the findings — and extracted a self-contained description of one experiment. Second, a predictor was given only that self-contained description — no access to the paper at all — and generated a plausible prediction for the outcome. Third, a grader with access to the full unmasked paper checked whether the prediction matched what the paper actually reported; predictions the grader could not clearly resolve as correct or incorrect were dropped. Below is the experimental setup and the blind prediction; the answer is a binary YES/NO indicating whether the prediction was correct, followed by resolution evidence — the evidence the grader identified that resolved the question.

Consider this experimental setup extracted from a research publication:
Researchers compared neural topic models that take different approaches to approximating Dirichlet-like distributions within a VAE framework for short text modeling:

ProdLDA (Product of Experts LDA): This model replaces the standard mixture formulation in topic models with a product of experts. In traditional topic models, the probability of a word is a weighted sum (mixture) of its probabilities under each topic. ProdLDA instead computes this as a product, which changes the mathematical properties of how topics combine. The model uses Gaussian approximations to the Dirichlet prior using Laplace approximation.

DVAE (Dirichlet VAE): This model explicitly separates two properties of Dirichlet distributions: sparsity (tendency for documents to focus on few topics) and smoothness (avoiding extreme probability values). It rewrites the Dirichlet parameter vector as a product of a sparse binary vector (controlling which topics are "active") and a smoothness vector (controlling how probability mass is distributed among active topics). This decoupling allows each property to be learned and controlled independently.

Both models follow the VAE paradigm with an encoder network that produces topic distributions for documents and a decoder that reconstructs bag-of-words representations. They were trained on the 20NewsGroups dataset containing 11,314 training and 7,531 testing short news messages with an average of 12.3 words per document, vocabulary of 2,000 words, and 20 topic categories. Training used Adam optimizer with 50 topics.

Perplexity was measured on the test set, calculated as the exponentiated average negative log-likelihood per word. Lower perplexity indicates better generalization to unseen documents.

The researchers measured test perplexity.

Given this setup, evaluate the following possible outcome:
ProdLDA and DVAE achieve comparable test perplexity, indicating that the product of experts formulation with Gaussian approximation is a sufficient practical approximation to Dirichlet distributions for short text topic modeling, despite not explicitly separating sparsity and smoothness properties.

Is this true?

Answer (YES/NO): YES